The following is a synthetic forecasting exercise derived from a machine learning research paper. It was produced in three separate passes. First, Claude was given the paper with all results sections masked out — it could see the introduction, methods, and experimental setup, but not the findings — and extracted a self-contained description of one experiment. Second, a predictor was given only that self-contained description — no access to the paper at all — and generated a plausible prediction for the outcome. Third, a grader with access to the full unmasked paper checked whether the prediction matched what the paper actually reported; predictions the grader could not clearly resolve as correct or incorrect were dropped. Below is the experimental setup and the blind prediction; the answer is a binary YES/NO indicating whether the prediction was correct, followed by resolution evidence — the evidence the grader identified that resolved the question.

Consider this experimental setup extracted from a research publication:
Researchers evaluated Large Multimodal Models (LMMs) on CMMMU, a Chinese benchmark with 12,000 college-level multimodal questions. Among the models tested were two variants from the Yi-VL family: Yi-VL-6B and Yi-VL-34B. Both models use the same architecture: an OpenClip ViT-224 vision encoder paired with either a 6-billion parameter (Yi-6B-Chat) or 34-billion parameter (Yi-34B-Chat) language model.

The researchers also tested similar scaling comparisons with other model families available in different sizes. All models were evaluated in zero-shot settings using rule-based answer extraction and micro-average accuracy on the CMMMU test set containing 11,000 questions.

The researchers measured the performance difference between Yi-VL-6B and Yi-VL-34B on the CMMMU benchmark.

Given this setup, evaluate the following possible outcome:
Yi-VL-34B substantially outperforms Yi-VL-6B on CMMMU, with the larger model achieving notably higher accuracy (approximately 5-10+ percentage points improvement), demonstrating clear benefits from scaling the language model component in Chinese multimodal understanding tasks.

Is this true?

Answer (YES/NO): NO